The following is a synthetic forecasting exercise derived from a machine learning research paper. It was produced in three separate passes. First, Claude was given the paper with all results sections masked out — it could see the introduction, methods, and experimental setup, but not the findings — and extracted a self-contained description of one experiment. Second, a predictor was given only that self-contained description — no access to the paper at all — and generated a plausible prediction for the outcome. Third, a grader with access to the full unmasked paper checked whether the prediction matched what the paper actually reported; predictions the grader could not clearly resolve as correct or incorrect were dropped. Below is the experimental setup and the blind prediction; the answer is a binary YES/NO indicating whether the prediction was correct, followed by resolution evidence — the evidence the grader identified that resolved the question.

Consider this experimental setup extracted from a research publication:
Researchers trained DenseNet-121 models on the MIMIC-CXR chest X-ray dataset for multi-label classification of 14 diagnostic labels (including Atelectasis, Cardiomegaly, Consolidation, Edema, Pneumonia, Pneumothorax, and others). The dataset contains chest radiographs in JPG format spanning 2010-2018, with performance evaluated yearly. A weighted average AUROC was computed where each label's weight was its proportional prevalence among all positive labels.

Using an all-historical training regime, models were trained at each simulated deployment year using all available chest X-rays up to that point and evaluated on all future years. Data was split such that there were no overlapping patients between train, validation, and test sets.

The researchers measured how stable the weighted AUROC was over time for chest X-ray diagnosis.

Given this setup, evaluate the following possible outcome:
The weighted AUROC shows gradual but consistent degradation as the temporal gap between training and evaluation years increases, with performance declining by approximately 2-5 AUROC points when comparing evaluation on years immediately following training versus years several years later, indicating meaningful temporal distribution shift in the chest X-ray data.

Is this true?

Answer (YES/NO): NO